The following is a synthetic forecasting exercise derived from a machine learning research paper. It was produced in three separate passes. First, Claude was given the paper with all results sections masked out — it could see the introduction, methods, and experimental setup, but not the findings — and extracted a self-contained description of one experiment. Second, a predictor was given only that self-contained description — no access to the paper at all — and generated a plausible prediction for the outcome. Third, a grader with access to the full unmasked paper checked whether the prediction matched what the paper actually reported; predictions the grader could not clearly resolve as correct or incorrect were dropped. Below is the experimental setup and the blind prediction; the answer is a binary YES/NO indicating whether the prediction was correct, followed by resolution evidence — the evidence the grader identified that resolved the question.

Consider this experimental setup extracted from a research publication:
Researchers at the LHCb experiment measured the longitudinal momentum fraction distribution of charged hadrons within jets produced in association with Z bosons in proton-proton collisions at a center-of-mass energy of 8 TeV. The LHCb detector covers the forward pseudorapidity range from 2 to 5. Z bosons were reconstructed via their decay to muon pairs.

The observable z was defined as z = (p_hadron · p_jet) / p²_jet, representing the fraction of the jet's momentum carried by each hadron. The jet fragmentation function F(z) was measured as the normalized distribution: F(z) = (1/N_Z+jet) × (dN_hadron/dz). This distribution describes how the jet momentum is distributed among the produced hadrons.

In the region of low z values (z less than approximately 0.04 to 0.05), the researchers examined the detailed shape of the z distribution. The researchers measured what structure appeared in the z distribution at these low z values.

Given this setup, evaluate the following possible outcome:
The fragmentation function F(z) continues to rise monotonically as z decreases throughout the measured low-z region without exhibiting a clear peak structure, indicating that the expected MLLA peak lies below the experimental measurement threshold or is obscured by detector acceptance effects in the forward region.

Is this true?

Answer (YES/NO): NO